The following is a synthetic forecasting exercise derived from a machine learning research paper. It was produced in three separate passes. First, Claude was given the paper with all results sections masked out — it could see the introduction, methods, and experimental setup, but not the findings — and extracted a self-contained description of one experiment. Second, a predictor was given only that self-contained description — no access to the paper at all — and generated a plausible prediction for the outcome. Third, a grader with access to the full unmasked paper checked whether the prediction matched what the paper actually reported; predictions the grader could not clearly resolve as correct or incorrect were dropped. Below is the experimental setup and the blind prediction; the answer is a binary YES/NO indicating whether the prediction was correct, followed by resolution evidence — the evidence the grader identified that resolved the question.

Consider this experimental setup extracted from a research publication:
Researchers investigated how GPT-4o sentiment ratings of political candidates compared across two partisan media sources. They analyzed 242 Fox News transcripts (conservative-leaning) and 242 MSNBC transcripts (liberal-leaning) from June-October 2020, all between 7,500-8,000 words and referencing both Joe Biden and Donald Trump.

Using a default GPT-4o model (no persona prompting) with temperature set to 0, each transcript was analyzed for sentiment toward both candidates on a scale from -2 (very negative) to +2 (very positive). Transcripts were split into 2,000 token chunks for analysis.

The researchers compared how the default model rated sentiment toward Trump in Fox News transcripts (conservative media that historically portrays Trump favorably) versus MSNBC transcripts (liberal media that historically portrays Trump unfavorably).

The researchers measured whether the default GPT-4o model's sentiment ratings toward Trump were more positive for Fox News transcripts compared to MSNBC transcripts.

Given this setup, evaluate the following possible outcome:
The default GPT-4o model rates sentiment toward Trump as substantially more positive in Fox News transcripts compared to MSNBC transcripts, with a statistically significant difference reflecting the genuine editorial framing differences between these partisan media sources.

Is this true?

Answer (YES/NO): YES